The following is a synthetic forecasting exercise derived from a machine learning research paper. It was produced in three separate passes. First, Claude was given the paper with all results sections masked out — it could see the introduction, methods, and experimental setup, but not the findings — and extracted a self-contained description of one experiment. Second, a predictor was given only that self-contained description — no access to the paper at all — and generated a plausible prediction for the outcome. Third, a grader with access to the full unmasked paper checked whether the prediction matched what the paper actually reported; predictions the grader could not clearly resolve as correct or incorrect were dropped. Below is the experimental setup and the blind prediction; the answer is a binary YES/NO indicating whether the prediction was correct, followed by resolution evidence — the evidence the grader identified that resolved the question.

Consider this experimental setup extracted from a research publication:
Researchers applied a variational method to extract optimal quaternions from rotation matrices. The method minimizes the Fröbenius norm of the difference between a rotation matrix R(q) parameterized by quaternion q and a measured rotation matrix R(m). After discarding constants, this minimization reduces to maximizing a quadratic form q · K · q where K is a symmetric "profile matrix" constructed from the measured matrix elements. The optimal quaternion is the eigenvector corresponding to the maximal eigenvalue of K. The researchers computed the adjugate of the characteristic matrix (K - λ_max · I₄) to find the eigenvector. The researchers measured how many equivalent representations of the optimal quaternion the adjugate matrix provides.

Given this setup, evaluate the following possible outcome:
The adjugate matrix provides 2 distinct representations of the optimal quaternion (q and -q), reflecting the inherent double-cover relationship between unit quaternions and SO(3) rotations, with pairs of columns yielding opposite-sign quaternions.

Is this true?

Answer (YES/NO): NO